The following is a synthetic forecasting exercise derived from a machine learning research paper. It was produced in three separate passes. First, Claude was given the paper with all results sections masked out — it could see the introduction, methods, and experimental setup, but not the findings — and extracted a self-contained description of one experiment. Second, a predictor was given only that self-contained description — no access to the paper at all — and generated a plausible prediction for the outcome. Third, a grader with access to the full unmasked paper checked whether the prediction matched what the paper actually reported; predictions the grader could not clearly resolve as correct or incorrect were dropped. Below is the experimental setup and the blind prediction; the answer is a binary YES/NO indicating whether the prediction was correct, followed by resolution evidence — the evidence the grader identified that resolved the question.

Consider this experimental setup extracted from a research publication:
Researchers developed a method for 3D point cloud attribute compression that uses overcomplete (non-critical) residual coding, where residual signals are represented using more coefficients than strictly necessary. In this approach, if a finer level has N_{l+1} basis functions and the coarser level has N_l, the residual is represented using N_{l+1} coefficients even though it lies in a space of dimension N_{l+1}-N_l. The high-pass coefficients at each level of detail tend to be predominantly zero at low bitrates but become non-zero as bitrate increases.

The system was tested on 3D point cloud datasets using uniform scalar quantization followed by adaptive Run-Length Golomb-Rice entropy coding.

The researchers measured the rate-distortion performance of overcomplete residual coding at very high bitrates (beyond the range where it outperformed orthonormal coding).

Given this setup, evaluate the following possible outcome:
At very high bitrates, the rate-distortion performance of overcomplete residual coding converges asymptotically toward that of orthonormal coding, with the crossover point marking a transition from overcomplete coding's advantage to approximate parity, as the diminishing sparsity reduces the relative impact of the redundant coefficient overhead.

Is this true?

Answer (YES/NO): NO